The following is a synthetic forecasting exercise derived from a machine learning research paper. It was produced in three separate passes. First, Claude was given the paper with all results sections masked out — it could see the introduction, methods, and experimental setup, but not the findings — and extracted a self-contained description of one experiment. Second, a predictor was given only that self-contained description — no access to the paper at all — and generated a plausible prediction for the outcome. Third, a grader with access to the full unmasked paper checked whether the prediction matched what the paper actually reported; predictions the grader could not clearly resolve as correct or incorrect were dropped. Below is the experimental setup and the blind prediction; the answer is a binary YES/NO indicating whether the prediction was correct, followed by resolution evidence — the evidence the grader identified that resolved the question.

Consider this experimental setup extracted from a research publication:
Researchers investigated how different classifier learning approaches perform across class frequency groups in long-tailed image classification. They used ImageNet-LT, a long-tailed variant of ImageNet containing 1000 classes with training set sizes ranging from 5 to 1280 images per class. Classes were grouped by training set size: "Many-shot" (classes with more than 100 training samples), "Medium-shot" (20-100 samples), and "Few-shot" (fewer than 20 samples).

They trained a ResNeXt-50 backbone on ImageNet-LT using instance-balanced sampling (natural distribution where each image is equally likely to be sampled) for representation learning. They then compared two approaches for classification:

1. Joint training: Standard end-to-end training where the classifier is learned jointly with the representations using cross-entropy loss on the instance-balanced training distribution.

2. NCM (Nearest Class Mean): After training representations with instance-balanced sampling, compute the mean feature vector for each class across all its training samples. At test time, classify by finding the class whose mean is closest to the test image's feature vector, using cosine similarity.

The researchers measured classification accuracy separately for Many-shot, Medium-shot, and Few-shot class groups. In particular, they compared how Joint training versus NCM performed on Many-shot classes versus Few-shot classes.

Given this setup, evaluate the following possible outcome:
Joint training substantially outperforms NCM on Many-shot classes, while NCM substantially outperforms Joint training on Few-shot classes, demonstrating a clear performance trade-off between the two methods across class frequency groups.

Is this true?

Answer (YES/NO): YES